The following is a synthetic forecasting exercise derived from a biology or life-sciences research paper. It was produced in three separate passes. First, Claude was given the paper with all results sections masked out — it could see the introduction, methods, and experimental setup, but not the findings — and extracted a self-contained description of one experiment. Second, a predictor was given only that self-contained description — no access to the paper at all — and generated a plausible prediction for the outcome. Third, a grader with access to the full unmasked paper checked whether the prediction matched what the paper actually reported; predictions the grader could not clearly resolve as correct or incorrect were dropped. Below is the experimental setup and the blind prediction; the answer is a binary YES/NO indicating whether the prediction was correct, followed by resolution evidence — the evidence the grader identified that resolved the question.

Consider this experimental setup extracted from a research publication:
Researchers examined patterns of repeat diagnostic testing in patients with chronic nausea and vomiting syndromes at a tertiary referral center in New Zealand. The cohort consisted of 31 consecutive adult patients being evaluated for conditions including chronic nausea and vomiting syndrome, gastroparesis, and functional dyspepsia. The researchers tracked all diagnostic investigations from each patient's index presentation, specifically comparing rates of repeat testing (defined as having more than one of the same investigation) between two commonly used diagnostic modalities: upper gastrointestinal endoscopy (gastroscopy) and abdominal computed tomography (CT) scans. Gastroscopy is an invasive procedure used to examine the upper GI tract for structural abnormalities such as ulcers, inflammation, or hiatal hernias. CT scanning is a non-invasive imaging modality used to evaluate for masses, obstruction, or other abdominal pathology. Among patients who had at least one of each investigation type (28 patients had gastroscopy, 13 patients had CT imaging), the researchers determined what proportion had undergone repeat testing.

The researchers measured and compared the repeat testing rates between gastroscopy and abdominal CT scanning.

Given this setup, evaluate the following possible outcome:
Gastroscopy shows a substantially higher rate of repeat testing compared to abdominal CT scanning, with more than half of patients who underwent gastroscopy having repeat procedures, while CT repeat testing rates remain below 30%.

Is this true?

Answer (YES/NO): NO